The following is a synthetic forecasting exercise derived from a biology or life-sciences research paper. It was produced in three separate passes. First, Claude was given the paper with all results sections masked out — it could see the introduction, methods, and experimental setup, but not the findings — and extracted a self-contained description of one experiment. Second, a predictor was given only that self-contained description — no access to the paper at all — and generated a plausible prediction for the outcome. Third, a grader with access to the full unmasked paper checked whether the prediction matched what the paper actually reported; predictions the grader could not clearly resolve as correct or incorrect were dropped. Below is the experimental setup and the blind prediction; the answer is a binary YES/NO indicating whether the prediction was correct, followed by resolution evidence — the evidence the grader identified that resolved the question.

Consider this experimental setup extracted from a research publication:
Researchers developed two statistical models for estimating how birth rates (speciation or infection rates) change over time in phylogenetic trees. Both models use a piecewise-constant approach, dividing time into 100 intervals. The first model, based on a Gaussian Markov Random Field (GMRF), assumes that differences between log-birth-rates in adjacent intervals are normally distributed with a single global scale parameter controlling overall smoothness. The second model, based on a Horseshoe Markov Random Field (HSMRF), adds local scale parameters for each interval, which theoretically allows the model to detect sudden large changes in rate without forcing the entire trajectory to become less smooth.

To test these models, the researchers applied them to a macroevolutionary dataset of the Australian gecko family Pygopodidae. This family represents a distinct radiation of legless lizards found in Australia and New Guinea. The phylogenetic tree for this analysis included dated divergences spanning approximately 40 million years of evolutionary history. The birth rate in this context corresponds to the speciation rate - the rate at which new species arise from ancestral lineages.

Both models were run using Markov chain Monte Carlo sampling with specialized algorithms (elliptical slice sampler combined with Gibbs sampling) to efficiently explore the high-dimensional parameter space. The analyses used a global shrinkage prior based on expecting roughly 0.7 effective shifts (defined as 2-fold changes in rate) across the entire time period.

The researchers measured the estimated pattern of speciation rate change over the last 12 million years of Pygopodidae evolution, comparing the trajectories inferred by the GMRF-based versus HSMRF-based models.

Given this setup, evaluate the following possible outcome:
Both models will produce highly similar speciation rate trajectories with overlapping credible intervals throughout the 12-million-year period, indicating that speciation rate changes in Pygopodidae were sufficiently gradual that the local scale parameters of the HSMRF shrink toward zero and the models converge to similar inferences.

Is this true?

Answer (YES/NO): NO